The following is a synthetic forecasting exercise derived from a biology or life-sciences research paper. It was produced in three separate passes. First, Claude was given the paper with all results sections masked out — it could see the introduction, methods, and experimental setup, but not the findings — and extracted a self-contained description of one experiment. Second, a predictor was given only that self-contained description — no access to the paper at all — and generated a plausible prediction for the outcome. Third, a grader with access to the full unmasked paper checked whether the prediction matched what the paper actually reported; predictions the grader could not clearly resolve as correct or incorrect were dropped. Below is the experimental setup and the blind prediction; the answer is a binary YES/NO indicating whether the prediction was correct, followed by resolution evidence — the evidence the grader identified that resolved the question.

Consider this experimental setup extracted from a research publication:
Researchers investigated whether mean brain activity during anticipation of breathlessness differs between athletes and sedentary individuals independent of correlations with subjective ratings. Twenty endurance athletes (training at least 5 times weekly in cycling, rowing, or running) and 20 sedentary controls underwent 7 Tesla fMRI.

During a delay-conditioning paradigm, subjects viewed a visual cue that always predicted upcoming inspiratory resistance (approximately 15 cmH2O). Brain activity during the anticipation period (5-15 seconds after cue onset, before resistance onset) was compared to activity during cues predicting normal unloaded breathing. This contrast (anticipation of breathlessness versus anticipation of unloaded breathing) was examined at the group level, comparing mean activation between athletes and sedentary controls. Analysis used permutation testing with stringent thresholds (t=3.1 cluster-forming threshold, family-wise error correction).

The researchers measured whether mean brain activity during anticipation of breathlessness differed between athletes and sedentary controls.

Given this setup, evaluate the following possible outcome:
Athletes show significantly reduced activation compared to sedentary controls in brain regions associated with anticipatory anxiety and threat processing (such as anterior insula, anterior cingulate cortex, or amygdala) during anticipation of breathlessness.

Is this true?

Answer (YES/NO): NO